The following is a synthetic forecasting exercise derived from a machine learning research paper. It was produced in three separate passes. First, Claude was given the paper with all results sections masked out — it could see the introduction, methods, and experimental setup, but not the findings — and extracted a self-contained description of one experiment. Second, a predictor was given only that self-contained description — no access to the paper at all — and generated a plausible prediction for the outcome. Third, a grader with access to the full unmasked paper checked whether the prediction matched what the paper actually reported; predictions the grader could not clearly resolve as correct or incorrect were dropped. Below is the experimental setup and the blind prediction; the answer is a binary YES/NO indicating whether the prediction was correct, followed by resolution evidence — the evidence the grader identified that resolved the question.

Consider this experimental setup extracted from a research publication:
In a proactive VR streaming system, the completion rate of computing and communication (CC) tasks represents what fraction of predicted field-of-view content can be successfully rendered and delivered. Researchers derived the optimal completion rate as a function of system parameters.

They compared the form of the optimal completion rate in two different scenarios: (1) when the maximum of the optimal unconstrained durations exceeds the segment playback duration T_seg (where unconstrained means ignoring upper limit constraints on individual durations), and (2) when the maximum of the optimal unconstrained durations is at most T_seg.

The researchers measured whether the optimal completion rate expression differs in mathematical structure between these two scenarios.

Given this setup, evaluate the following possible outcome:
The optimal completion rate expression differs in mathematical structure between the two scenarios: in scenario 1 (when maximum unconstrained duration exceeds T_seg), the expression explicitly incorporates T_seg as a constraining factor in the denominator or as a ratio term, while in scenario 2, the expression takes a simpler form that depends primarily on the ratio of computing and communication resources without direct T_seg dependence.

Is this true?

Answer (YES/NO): NO